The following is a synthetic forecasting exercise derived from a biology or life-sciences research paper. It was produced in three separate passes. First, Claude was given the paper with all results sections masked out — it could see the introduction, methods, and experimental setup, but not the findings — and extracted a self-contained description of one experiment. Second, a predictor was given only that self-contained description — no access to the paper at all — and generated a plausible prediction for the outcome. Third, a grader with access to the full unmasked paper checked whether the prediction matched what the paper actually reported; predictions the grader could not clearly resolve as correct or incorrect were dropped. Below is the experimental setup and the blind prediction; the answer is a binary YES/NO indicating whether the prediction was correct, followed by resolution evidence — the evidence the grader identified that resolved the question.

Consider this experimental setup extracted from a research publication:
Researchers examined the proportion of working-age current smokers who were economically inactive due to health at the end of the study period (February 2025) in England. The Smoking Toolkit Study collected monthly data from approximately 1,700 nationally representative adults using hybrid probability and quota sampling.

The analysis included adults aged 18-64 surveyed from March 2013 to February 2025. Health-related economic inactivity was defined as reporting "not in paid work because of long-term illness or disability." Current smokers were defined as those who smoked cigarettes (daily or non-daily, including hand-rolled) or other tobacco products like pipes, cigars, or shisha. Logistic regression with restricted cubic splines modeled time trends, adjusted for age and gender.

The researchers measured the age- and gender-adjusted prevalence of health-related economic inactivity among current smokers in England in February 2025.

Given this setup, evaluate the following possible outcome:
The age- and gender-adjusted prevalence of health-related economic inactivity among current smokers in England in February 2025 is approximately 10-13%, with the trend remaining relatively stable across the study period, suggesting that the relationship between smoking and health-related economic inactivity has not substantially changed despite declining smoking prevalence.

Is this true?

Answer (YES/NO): NO